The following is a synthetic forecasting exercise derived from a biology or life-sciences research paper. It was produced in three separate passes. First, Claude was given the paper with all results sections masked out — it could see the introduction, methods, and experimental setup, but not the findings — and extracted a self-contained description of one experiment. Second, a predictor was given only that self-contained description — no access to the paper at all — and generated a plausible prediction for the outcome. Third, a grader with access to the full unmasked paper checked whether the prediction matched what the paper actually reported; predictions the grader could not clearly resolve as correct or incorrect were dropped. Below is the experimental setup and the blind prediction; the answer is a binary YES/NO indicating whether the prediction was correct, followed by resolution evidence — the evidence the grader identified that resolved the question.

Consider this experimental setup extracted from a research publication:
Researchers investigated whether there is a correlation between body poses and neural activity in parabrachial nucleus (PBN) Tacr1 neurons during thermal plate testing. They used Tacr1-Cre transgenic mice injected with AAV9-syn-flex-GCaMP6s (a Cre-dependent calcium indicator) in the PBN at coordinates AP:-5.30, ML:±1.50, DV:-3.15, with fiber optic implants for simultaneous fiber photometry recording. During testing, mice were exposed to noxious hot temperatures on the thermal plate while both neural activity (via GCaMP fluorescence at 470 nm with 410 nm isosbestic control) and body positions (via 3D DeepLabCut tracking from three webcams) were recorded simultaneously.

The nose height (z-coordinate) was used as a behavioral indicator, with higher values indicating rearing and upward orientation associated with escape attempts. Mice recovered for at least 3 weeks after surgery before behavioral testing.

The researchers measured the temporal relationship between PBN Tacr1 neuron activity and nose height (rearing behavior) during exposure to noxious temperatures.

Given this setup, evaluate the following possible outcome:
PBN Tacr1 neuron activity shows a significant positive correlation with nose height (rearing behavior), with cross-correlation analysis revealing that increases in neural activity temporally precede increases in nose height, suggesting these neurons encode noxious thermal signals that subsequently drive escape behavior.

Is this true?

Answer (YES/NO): NO